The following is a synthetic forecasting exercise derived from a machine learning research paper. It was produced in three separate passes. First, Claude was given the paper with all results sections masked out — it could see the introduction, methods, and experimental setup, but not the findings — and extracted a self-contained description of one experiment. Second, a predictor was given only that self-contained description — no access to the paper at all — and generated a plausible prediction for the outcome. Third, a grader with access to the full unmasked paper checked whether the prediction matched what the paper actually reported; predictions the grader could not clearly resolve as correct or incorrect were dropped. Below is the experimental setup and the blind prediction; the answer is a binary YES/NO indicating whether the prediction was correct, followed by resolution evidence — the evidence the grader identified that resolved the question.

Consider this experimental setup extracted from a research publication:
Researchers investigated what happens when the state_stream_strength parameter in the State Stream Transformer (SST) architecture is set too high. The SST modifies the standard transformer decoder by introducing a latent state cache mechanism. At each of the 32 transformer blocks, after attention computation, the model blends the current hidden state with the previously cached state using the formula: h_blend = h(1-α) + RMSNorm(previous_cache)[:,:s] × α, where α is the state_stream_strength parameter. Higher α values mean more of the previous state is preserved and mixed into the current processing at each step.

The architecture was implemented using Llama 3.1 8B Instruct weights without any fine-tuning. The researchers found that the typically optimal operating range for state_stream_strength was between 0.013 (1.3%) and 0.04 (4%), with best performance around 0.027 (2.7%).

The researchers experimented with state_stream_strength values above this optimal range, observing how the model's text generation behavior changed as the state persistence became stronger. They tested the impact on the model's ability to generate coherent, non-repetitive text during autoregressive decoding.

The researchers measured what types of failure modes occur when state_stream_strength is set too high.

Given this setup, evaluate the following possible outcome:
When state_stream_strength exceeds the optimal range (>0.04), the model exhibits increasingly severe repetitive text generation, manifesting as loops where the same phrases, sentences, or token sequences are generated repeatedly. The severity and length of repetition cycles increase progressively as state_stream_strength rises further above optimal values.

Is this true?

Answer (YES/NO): YES